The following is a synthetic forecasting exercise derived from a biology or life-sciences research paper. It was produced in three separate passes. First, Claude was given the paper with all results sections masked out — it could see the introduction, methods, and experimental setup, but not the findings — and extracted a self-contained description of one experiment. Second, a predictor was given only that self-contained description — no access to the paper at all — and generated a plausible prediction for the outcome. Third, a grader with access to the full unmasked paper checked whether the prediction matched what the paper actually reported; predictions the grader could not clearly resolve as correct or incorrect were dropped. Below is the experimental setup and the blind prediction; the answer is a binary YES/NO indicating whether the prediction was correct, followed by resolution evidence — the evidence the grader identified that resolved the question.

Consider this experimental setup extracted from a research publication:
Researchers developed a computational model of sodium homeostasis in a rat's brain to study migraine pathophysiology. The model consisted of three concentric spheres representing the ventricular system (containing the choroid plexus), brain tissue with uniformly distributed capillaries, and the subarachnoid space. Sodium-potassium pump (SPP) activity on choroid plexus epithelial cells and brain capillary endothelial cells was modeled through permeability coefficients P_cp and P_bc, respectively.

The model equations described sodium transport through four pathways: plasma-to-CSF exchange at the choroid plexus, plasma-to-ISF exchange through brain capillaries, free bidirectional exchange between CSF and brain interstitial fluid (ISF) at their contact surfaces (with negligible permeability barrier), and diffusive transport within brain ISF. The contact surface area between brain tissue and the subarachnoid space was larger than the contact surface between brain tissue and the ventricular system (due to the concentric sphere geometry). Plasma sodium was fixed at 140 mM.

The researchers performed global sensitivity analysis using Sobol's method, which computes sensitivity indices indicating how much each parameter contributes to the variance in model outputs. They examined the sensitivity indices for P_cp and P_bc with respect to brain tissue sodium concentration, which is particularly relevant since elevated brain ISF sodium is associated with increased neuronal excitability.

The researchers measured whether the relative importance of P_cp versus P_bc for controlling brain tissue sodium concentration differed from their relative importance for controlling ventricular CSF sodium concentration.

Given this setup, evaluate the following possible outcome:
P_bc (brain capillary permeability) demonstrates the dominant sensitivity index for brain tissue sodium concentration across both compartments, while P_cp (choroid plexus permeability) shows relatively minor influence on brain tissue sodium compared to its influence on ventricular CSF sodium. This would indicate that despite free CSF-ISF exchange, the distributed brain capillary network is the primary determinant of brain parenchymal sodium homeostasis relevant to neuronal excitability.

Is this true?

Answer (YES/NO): NO